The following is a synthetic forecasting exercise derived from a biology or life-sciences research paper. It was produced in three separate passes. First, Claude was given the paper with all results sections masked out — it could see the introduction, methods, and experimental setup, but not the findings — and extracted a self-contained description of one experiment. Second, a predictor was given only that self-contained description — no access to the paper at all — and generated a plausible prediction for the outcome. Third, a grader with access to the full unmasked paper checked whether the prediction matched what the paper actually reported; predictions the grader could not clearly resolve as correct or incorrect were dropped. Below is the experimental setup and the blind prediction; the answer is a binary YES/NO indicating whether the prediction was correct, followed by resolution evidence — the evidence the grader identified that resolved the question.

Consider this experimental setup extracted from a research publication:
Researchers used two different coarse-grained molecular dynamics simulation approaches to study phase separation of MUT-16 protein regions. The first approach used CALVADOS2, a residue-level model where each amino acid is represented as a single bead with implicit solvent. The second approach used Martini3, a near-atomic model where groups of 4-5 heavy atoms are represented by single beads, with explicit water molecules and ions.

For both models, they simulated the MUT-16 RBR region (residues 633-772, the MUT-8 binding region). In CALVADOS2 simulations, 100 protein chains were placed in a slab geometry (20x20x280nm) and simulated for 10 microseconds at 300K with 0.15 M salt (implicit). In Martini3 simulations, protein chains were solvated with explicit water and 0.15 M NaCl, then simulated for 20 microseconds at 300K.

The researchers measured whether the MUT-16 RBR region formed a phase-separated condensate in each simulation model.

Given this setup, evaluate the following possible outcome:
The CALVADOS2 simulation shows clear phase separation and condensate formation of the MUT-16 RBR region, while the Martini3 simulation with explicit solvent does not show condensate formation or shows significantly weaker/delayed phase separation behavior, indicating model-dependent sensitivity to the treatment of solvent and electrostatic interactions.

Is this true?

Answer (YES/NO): NO